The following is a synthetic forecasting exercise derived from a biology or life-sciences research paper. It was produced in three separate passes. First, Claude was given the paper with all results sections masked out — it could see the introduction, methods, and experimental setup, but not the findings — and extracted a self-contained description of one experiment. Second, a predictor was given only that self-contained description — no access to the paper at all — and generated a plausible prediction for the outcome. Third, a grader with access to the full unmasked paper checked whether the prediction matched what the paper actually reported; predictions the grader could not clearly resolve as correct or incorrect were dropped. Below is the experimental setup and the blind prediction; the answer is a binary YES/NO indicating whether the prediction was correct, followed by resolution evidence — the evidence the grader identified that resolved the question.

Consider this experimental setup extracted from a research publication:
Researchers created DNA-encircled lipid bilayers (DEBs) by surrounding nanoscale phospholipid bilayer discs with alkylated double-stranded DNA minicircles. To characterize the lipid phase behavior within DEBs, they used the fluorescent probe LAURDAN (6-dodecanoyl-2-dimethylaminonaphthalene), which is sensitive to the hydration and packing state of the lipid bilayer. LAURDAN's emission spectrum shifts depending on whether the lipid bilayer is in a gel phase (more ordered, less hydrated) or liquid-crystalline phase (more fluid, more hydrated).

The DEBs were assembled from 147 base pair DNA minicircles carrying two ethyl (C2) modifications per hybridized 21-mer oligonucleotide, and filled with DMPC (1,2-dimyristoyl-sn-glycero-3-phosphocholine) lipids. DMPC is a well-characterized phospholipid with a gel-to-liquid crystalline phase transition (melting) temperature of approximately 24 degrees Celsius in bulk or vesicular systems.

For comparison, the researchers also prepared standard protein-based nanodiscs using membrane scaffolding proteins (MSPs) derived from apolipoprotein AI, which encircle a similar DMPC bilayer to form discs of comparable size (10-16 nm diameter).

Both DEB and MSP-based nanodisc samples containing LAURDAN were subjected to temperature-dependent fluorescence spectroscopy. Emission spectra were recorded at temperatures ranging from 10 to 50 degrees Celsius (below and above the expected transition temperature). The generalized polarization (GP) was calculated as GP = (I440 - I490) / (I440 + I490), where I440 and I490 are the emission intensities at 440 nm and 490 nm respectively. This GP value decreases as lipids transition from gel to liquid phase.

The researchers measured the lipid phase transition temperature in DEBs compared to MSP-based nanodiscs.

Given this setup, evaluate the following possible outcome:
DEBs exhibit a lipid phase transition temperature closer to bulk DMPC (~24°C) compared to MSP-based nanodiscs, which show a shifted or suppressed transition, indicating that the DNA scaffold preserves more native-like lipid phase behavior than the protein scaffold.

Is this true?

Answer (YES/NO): YES